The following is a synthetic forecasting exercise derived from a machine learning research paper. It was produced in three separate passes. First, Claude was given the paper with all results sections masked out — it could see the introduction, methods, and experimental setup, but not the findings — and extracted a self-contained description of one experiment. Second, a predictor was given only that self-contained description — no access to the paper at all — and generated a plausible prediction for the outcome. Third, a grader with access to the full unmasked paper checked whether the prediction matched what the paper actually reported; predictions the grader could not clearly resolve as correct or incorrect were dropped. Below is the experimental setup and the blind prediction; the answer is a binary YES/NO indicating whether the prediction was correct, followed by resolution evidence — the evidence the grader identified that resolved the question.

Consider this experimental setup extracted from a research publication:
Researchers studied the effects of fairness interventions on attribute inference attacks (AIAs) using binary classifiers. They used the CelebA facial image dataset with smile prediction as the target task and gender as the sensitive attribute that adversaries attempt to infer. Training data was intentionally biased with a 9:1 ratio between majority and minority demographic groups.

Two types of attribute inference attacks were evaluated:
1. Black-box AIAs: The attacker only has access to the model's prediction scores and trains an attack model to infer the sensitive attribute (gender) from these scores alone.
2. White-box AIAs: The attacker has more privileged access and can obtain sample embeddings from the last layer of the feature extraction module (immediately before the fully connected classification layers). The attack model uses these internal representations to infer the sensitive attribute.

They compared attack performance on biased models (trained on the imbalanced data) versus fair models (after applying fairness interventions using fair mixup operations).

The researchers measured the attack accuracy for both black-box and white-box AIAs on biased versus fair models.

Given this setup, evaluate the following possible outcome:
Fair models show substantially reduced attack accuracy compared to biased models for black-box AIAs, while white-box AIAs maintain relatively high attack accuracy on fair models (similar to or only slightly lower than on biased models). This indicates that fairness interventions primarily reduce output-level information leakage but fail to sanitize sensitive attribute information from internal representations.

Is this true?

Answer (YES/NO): YES